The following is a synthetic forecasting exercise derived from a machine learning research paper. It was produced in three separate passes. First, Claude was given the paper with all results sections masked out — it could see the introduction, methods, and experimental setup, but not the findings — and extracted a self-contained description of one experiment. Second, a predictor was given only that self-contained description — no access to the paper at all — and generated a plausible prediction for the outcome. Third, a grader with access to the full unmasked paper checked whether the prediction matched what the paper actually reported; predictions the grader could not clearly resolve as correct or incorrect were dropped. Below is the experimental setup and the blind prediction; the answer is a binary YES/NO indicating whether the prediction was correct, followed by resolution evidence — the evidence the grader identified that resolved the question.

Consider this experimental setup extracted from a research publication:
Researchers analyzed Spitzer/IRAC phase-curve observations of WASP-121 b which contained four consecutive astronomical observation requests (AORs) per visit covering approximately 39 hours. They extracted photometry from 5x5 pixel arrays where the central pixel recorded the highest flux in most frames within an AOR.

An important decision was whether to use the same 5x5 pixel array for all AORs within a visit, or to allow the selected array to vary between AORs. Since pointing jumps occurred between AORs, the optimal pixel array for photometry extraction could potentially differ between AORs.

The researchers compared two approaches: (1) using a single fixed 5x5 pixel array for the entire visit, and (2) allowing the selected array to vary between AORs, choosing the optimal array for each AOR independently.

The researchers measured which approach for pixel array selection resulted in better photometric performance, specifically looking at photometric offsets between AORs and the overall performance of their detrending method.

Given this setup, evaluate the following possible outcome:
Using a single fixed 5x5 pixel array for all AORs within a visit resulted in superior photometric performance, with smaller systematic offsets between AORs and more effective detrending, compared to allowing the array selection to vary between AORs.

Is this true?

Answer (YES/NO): NO